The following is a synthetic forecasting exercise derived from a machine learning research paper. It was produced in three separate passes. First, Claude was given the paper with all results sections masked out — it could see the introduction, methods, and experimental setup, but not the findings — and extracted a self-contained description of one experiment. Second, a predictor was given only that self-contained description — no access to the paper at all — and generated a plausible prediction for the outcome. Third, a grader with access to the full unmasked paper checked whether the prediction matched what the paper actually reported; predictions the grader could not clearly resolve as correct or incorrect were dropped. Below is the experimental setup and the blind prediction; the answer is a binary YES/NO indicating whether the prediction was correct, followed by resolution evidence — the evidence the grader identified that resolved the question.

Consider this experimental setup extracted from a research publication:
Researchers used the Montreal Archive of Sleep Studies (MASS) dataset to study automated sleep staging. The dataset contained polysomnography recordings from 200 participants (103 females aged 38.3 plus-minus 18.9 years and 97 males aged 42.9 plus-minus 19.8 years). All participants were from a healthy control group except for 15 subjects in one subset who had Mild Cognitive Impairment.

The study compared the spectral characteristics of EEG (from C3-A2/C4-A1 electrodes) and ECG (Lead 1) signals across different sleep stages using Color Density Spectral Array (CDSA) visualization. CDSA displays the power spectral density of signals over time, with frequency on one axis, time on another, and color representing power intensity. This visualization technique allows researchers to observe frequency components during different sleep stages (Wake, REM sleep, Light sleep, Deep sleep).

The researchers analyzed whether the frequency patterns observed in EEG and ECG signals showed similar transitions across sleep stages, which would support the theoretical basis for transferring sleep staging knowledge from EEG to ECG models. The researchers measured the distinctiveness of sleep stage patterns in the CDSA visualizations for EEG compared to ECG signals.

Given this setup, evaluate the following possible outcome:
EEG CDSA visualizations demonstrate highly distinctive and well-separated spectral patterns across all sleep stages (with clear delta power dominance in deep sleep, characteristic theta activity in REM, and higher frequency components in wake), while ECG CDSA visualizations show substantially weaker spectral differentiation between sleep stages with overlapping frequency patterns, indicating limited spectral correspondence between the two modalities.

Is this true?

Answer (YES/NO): NO